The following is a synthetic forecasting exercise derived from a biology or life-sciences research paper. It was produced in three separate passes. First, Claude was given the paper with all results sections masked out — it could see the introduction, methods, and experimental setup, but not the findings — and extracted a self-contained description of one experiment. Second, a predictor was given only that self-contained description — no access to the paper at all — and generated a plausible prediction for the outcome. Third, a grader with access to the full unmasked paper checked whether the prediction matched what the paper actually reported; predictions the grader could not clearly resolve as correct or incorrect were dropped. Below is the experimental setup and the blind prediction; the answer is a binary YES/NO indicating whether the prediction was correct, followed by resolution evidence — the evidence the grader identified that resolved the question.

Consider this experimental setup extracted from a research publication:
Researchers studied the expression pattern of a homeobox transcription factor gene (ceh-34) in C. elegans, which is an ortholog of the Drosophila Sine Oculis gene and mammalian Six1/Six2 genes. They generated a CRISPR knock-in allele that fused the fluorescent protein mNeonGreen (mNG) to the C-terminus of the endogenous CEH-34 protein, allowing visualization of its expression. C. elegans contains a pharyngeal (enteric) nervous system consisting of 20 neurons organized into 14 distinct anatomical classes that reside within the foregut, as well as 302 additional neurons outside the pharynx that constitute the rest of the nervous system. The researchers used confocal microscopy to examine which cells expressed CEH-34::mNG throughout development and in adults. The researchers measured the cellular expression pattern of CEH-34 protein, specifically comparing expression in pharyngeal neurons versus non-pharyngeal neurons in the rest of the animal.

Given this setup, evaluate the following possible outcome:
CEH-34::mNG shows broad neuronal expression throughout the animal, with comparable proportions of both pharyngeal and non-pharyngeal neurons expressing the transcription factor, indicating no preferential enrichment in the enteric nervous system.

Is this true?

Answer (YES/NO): NO